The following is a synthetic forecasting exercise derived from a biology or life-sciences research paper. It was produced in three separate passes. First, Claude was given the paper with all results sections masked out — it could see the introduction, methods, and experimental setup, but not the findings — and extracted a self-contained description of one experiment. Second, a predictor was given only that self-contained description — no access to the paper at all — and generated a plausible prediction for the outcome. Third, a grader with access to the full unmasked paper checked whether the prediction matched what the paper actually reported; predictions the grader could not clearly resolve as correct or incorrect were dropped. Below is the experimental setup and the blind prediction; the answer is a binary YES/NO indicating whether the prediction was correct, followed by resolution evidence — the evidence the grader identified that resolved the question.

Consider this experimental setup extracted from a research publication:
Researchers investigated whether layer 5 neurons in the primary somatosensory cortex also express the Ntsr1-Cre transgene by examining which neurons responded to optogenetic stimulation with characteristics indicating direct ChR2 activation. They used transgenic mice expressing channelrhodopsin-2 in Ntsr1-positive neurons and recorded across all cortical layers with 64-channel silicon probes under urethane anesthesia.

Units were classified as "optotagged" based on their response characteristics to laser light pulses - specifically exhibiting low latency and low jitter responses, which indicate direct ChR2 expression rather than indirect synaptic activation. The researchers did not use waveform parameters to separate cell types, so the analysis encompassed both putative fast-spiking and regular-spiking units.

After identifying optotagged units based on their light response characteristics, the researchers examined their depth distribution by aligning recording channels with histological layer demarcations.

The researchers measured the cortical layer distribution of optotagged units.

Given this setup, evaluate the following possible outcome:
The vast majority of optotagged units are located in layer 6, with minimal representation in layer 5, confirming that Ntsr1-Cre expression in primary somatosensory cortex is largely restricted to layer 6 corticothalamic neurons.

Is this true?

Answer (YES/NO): YES